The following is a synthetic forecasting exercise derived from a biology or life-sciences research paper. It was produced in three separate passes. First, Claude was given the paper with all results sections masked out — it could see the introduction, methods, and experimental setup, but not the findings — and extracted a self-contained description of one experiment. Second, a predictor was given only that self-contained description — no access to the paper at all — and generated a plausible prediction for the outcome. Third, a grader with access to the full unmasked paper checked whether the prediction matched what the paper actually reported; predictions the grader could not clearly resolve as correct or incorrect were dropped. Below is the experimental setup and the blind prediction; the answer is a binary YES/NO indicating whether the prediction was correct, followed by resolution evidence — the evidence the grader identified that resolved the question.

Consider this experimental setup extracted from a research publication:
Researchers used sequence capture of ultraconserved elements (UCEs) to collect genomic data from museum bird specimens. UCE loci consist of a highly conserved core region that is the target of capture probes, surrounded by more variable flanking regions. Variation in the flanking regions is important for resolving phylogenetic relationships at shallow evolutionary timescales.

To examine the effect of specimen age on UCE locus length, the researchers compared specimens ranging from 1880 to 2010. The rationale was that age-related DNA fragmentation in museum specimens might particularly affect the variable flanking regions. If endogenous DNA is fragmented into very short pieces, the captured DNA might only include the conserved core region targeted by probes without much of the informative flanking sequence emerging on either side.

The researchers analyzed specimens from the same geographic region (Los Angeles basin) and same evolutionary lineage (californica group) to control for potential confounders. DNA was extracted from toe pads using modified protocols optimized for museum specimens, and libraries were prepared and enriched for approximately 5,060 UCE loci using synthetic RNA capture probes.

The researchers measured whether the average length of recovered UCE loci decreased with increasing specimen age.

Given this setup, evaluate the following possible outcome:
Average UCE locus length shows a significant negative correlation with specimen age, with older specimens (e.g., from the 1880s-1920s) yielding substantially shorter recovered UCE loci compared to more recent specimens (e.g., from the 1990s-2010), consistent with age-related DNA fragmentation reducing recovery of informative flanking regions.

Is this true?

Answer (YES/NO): YES